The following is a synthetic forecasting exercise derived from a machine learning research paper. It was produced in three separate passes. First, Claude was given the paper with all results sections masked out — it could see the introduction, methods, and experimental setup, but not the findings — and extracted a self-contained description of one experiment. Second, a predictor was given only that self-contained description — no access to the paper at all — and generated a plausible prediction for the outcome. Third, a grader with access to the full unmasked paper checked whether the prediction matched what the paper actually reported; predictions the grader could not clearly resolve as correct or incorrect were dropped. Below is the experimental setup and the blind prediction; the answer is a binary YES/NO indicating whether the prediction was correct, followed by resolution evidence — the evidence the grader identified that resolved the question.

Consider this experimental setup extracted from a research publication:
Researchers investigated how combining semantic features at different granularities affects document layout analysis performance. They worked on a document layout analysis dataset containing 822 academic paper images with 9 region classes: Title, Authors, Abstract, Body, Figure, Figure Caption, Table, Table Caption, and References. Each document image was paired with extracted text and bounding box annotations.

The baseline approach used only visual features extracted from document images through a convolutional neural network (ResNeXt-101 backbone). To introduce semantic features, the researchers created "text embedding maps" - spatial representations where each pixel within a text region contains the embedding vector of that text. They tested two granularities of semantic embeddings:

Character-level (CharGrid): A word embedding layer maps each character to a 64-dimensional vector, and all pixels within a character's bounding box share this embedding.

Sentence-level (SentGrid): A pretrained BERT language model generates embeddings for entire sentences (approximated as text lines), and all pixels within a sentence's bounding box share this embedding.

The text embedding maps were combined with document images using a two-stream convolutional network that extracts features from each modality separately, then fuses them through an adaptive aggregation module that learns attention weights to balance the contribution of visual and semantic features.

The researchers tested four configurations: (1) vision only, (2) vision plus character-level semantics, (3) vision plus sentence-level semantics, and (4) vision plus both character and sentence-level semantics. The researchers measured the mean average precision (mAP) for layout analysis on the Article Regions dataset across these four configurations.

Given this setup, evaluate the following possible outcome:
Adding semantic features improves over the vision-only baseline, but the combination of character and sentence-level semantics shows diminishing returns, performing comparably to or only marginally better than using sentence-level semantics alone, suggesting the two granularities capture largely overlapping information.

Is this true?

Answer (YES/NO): NO